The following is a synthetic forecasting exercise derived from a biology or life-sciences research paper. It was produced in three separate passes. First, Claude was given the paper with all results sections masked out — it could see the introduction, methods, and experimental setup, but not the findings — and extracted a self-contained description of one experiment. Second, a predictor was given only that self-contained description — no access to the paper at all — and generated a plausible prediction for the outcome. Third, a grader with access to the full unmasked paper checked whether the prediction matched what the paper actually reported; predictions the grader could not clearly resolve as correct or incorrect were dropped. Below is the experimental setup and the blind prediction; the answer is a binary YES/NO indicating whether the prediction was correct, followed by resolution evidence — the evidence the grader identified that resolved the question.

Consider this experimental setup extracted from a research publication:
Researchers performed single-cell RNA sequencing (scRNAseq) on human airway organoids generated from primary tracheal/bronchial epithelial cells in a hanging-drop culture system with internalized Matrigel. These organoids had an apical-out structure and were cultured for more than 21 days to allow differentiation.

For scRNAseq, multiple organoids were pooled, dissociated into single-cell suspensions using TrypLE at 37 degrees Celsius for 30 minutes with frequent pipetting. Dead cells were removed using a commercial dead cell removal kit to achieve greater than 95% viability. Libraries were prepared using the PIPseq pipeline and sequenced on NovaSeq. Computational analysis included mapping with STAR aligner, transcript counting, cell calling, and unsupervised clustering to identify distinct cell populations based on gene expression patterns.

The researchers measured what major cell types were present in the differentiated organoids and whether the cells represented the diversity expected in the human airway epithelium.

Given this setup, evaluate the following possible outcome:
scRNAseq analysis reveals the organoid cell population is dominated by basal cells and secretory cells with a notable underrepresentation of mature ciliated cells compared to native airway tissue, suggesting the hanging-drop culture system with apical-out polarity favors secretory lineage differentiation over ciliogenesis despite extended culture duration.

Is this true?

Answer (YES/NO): NO